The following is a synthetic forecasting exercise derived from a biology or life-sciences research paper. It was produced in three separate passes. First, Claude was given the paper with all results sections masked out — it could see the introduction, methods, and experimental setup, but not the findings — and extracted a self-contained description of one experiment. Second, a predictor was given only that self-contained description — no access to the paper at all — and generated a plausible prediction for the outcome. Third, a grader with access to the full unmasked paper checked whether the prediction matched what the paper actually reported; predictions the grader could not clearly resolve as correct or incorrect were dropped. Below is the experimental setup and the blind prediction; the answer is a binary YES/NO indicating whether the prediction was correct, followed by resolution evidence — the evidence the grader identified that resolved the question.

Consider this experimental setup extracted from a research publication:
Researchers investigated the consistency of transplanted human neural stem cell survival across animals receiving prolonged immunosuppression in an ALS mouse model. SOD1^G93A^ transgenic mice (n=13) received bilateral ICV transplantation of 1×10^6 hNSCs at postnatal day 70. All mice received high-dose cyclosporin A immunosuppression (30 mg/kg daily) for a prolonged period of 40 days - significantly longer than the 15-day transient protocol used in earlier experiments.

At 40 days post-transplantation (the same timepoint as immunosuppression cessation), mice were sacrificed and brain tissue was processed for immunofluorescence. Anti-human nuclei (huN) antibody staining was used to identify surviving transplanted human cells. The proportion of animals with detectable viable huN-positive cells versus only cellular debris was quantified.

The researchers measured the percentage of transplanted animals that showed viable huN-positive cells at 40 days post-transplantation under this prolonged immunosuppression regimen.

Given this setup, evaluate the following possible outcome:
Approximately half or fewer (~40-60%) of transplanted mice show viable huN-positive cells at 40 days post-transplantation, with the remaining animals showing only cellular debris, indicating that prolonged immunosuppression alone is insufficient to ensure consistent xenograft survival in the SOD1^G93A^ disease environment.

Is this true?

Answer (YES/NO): NO